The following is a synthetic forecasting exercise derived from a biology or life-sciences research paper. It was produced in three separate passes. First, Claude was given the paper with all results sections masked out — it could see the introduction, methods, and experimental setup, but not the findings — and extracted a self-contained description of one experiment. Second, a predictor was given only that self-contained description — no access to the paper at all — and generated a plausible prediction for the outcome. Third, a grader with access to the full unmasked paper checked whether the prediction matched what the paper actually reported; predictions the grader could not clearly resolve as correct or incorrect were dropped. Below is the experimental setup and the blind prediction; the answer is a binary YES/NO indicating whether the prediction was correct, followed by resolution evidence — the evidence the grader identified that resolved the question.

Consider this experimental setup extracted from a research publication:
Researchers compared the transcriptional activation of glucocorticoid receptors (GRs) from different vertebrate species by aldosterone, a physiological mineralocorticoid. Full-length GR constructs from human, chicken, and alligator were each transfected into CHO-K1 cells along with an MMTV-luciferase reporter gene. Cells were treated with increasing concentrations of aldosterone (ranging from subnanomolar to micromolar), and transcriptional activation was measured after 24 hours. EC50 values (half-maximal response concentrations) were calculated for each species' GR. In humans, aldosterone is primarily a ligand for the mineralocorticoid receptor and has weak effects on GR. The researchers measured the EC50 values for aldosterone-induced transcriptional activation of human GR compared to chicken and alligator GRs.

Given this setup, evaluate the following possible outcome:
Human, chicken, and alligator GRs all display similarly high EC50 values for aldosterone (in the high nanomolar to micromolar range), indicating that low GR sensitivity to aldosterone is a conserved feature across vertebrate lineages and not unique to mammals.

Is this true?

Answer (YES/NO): NO